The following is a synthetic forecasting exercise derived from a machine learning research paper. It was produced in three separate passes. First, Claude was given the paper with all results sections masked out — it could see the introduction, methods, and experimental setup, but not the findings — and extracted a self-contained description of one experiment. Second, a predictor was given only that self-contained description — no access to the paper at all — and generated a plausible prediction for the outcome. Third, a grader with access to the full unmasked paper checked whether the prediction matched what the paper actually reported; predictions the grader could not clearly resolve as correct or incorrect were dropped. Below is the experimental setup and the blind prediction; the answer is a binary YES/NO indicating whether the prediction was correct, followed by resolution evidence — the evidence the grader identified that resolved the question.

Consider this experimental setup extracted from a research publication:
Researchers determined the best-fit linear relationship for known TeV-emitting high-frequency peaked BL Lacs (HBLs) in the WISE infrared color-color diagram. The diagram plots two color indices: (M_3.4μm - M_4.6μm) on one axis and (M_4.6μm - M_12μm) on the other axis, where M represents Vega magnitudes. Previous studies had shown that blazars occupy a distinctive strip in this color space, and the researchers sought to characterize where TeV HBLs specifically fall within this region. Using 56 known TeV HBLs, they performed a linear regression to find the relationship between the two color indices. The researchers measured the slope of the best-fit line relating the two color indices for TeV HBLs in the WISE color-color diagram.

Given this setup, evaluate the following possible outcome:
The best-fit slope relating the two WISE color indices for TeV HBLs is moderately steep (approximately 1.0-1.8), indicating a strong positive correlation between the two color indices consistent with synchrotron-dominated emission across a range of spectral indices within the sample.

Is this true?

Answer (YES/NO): NO